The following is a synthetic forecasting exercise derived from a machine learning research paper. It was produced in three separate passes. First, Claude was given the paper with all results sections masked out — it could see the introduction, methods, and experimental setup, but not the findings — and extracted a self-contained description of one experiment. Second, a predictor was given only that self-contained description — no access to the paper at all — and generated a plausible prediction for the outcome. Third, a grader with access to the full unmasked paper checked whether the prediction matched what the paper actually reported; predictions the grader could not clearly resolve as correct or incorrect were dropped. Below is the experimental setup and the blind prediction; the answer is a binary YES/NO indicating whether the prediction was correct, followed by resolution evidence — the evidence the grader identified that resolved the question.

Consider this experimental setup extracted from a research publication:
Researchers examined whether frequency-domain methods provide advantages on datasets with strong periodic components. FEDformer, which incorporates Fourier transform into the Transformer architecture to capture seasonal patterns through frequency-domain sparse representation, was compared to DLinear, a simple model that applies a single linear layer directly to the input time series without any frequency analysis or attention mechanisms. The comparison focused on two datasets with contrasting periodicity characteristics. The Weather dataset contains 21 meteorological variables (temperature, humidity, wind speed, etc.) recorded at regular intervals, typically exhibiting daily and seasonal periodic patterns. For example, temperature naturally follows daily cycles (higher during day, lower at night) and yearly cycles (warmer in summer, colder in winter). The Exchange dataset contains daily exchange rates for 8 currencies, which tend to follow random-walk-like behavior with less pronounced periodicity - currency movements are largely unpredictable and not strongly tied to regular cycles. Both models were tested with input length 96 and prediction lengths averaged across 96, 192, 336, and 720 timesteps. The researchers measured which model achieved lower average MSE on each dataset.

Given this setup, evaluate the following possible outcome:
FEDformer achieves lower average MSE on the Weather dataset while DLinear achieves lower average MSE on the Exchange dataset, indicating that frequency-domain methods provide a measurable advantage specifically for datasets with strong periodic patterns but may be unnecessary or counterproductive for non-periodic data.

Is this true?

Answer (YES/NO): NO